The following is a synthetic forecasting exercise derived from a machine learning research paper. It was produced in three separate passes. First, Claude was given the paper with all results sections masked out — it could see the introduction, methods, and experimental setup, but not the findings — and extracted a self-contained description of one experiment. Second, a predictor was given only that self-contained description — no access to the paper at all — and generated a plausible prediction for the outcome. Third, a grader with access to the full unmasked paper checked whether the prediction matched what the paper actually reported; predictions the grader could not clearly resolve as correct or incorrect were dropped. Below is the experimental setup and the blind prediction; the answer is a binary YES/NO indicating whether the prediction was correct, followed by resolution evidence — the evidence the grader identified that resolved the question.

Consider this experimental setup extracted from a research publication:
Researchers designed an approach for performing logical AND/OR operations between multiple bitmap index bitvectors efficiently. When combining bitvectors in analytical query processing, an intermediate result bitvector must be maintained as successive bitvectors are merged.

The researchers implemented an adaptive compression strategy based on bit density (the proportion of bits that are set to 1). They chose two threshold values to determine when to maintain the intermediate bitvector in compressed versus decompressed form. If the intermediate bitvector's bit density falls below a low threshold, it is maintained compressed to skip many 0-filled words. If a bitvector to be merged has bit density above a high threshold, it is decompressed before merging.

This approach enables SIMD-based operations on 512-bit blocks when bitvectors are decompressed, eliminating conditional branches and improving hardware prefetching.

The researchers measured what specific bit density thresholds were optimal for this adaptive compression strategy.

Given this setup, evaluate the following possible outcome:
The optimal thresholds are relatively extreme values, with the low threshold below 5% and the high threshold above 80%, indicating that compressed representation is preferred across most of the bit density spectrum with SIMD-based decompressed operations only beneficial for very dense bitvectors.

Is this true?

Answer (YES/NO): NO